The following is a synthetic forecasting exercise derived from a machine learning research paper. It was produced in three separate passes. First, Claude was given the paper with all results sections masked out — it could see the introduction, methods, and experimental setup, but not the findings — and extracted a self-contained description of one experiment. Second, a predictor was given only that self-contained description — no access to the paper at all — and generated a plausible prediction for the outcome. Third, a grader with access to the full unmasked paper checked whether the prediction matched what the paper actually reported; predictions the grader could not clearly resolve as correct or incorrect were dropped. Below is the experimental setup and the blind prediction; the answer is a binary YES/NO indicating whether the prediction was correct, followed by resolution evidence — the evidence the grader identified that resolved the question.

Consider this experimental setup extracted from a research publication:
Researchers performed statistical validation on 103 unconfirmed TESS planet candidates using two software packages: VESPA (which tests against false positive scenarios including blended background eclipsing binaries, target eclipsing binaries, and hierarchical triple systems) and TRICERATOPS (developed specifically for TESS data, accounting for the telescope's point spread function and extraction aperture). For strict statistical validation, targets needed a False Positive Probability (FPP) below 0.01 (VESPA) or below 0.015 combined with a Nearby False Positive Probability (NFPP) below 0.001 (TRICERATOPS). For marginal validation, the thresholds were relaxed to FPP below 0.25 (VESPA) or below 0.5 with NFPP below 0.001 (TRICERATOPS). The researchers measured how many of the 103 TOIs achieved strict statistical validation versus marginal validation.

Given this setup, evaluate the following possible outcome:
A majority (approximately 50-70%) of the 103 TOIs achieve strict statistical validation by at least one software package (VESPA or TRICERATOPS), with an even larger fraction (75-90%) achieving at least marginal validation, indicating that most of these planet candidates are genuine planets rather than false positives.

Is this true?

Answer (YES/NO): NO